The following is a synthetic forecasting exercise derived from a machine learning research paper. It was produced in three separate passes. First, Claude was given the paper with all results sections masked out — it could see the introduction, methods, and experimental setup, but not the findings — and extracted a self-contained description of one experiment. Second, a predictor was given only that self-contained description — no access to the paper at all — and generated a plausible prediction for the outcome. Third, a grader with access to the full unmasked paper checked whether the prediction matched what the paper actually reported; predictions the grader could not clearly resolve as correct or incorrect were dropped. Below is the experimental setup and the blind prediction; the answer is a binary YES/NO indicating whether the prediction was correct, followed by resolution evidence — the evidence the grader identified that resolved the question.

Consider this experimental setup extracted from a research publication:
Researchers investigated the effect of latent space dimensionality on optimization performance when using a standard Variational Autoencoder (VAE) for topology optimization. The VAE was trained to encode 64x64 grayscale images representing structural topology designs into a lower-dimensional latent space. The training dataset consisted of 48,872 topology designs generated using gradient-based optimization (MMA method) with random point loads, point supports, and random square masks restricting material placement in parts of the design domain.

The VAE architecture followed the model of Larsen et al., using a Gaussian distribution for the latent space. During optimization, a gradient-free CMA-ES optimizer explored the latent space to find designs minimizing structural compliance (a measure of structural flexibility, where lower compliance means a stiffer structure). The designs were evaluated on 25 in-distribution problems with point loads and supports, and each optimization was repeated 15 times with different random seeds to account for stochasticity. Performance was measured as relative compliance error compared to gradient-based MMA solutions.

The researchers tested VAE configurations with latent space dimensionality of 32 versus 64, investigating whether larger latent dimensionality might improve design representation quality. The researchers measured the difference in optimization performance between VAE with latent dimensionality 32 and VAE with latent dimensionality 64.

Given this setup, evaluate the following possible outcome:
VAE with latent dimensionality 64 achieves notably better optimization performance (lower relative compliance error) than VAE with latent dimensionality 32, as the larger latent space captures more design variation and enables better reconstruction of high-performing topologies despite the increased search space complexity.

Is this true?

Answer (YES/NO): NO